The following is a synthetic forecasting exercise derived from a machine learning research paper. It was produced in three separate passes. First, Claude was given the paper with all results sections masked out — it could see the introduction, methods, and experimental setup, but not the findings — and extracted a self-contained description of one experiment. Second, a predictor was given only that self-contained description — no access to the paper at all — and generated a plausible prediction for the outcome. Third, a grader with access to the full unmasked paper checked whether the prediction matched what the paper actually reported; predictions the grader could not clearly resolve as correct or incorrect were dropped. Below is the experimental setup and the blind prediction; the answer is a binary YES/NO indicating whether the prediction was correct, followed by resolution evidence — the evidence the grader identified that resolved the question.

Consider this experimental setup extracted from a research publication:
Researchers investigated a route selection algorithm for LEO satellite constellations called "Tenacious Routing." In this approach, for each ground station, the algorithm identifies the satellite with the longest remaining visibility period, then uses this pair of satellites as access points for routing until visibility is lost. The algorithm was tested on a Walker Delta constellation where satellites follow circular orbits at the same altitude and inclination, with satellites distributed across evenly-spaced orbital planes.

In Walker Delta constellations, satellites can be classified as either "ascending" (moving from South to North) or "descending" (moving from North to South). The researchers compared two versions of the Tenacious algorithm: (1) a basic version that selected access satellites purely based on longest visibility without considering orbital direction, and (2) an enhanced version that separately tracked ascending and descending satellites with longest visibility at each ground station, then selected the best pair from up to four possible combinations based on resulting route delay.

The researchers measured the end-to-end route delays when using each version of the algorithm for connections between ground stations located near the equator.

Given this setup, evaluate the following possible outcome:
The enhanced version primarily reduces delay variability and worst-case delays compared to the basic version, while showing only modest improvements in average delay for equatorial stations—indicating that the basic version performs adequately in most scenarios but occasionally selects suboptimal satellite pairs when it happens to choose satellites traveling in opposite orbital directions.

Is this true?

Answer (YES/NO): NO